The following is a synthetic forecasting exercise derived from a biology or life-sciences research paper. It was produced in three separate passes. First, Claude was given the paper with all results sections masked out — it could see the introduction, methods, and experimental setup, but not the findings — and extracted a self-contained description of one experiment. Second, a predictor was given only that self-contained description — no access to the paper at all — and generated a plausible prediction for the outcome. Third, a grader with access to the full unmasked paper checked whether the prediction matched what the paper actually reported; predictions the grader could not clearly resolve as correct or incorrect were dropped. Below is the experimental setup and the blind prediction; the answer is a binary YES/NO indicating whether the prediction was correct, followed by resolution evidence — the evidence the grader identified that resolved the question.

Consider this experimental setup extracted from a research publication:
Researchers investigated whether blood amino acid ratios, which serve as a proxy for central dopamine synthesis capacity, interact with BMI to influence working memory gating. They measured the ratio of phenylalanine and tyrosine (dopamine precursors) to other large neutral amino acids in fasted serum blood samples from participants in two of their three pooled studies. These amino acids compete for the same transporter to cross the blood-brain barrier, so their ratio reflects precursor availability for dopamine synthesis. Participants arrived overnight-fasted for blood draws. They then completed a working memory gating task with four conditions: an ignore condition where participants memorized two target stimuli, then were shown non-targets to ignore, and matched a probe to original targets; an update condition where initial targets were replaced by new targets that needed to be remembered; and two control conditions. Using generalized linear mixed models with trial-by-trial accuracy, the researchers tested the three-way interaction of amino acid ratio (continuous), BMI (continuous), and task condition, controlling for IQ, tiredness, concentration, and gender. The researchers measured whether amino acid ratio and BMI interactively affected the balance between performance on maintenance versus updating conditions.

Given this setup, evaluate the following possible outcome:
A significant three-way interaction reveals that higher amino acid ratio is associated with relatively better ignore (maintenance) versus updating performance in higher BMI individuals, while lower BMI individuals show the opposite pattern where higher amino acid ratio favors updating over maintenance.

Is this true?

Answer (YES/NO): NO